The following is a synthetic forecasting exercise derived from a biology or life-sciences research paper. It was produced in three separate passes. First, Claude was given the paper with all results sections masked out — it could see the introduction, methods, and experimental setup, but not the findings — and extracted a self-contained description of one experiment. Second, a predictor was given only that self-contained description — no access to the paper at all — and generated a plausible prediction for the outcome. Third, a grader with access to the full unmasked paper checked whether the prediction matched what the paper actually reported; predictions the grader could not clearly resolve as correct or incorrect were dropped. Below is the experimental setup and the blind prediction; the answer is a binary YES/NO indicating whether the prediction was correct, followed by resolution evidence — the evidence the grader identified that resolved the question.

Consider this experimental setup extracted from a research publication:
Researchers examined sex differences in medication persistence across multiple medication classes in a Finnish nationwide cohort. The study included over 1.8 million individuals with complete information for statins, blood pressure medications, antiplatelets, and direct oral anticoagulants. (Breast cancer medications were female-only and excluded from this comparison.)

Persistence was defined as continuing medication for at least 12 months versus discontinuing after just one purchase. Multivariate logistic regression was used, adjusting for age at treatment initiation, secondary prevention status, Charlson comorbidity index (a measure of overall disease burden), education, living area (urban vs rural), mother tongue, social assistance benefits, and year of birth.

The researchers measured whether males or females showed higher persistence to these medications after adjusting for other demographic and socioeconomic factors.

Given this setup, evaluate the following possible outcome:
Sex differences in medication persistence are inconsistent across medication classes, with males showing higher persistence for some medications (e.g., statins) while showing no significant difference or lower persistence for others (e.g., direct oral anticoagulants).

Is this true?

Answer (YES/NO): NO